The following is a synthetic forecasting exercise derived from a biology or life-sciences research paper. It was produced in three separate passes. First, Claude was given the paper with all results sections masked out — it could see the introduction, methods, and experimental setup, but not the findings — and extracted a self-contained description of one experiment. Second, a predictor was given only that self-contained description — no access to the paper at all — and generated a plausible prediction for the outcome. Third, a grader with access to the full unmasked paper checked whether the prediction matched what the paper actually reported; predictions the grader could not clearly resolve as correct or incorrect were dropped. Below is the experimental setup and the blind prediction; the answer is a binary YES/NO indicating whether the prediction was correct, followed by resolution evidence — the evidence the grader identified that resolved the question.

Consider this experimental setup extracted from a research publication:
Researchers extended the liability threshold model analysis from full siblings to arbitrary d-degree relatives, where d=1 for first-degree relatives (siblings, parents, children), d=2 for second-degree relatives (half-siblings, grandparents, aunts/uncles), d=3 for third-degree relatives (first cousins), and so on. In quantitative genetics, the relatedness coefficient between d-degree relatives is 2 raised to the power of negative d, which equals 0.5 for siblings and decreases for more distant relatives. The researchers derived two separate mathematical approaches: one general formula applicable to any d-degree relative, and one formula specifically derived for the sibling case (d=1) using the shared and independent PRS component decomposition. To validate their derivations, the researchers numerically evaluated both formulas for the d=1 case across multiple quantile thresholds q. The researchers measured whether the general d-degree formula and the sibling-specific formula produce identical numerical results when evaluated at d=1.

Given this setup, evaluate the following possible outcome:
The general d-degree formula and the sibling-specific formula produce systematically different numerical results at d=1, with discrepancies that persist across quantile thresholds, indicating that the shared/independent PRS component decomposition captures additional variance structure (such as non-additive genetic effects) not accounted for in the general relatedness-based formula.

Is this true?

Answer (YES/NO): NO